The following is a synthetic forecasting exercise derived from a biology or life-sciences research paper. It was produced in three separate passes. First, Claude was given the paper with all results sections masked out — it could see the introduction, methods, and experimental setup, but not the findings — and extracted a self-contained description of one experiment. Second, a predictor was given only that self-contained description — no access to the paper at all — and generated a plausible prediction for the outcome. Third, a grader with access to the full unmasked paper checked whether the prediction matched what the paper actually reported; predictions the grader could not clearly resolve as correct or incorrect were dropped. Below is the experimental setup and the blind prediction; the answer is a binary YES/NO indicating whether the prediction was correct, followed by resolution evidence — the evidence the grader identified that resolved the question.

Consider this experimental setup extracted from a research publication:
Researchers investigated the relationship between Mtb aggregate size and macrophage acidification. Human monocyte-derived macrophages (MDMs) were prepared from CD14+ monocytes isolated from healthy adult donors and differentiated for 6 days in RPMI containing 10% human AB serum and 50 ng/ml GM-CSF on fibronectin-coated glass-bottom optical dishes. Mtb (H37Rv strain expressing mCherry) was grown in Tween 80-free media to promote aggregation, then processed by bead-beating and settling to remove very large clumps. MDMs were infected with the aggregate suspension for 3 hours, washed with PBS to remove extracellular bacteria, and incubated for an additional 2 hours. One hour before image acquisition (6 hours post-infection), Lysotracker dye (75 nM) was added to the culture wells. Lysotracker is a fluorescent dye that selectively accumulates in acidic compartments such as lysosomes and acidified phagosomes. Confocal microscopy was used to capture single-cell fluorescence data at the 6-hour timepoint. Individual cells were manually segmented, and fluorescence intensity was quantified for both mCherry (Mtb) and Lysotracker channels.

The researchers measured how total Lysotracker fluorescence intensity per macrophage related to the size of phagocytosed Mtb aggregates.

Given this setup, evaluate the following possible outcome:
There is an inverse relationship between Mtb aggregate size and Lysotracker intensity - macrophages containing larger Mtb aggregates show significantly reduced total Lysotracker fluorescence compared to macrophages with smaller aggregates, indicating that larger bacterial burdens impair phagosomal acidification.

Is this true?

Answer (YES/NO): NO